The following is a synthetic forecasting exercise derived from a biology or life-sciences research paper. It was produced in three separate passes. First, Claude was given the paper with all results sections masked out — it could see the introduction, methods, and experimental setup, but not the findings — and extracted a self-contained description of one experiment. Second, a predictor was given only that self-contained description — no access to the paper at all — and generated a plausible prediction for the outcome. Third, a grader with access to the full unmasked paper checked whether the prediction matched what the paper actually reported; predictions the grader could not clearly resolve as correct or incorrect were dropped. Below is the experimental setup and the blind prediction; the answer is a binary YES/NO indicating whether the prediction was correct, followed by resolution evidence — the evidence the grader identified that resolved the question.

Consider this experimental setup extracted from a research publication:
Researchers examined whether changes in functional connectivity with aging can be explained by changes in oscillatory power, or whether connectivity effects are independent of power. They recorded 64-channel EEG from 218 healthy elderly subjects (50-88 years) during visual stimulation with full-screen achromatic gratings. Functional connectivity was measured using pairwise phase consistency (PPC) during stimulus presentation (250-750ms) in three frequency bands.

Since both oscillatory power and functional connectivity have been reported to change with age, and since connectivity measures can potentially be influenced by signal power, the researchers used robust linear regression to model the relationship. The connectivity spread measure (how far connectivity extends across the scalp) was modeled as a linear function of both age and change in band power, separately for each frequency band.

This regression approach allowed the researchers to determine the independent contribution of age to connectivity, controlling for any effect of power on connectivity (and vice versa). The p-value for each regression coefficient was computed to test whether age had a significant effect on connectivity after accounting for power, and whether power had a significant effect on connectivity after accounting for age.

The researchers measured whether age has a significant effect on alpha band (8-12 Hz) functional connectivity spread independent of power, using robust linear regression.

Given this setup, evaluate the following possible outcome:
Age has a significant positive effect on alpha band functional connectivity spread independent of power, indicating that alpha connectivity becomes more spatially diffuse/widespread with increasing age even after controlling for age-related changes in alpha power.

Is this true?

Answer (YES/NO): NO